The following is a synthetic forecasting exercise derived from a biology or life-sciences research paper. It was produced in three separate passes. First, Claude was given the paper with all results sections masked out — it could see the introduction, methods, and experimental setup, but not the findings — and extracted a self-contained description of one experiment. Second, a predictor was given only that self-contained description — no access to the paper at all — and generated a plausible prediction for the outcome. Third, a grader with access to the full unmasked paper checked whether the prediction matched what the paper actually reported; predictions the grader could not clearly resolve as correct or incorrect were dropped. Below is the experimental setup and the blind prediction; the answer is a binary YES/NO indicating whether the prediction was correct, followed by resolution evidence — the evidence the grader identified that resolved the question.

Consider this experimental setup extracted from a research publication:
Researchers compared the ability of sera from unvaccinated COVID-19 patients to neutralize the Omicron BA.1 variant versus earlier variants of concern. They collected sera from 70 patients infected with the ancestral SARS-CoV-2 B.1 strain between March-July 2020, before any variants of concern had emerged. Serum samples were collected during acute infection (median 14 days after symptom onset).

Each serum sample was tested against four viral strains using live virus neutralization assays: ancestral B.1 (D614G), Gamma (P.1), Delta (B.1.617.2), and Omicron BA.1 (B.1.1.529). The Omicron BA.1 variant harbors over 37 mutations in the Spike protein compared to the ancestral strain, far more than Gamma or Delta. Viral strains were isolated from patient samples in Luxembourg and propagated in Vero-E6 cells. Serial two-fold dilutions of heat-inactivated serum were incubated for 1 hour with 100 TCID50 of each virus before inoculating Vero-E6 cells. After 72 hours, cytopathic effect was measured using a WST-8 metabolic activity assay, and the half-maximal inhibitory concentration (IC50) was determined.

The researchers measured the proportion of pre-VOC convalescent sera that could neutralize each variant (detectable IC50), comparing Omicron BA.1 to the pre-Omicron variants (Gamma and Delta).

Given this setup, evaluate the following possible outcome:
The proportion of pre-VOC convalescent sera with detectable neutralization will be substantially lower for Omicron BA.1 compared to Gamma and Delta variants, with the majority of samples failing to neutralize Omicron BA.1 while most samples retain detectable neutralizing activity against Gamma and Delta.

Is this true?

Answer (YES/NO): YES